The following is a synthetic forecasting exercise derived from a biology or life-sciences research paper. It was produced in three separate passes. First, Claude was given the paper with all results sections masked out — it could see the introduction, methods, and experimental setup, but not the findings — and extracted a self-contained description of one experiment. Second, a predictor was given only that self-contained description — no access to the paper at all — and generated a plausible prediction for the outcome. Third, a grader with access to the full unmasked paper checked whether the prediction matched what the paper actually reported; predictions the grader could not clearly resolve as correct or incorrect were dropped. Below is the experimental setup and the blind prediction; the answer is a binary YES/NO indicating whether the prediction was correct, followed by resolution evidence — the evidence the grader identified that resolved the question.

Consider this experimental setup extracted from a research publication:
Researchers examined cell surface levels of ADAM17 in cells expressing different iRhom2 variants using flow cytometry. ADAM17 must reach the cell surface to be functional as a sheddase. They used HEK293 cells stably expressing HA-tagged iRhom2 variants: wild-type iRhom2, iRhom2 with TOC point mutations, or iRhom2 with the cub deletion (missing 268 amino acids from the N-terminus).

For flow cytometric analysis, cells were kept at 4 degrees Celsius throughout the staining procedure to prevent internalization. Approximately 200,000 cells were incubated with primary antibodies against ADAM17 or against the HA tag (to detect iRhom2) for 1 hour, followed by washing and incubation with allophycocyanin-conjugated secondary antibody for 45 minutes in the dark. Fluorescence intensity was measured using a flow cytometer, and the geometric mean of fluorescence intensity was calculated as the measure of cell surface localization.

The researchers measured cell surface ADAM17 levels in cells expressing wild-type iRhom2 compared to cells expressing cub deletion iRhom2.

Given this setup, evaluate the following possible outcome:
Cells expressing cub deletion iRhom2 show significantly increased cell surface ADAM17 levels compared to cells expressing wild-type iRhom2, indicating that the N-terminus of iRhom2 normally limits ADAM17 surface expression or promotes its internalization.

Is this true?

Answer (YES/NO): NO